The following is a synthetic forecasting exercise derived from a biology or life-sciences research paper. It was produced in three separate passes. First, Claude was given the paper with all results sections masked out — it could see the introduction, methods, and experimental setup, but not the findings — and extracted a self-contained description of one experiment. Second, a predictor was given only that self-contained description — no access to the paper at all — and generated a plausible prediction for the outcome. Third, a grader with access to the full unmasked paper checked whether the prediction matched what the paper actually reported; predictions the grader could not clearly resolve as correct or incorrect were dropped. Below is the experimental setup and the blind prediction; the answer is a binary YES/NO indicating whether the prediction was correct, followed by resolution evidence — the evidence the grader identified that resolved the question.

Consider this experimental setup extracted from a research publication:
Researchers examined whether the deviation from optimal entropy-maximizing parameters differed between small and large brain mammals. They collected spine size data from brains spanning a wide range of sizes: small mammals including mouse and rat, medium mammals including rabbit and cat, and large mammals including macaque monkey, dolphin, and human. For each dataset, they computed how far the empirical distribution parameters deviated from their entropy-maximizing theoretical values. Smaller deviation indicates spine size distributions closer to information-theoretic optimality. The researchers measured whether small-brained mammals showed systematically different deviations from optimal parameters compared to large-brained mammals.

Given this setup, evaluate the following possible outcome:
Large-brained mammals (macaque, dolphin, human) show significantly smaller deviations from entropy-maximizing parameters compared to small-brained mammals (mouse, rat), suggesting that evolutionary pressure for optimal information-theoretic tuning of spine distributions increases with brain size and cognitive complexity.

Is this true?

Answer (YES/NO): NO